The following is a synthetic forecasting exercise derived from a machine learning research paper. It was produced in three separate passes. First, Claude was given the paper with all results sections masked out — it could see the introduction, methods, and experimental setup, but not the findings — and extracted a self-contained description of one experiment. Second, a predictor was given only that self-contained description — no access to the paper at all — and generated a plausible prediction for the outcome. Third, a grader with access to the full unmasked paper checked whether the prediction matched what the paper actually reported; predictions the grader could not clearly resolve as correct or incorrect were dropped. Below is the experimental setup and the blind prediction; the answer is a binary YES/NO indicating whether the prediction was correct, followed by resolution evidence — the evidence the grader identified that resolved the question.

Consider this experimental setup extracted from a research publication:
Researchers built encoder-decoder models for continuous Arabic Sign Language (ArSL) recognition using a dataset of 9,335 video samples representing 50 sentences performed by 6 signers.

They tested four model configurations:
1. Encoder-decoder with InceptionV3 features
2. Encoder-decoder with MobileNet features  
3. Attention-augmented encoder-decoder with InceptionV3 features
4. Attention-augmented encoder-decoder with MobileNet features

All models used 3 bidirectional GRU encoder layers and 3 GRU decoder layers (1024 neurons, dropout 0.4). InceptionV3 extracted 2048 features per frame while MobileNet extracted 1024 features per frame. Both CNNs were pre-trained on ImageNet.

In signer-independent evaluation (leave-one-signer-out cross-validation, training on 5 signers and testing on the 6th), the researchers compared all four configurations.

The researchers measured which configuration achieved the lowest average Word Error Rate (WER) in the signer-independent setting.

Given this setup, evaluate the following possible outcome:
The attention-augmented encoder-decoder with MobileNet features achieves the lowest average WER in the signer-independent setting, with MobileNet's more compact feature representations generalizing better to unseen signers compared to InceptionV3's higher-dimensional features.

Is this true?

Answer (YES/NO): NO